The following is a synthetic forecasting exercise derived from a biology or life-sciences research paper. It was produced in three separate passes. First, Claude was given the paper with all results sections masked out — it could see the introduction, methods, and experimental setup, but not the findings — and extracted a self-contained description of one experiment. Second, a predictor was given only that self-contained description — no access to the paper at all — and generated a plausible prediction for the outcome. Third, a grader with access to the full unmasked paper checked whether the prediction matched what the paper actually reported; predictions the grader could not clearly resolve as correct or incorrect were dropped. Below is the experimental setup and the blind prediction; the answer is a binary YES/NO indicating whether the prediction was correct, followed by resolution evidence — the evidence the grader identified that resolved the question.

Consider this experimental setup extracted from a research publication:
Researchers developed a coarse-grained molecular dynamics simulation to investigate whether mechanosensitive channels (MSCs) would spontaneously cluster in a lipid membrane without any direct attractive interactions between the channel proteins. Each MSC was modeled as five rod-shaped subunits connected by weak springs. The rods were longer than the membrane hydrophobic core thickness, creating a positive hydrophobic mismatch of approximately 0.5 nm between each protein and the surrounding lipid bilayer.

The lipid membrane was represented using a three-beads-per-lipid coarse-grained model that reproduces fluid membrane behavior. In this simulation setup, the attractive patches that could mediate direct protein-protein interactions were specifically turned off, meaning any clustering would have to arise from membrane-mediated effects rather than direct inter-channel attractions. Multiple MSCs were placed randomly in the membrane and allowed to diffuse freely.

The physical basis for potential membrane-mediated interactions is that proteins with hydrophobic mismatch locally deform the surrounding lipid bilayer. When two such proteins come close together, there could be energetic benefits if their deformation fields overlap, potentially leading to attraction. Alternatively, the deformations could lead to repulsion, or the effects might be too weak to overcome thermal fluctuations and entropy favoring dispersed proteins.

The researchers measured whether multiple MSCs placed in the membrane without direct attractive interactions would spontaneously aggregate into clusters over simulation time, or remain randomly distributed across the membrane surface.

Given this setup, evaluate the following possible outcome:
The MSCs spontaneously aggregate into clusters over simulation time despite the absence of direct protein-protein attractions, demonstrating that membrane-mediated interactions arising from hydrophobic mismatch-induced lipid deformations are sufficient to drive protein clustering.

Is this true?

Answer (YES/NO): NO